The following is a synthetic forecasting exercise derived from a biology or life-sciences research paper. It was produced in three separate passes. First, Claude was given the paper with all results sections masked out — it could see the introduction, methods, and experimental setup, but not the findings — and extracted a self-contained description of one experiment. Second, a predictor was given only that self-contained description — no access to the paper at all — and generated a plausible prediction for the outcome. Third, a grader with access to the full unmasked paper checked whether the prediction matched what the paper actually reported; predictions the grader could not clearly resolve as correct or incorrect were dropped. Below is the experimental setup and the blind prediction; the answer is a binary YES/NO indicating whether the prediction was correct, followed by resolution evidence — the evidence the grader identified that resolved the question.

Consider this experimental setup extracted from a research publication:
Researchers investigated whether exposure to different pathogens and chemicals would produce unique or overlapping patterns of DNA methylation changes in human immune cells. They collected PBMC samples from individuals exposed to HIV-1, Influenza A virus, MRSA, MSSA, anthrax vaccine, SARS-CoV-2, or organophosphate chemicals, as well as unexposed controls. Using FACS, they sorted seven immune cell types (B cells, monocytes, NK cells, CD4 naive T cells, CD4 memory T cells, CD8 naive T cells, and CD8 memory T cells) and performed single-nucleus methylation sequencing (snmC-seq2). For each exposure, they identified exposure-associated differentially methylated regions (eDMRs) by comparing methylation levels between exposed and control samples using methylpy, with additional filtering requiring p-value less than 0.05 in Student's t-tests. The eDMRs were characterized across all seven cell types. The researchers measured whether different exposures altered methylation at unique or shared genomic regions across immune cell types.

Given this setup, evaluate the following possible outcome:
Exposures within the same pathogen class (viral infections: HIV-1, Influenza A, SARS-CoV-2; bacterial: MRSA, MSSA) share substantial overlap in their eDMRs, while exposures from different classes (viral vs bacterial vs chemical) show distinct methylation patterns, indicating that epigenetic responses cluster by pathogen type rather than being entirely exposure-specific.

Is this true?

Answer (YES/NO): NO